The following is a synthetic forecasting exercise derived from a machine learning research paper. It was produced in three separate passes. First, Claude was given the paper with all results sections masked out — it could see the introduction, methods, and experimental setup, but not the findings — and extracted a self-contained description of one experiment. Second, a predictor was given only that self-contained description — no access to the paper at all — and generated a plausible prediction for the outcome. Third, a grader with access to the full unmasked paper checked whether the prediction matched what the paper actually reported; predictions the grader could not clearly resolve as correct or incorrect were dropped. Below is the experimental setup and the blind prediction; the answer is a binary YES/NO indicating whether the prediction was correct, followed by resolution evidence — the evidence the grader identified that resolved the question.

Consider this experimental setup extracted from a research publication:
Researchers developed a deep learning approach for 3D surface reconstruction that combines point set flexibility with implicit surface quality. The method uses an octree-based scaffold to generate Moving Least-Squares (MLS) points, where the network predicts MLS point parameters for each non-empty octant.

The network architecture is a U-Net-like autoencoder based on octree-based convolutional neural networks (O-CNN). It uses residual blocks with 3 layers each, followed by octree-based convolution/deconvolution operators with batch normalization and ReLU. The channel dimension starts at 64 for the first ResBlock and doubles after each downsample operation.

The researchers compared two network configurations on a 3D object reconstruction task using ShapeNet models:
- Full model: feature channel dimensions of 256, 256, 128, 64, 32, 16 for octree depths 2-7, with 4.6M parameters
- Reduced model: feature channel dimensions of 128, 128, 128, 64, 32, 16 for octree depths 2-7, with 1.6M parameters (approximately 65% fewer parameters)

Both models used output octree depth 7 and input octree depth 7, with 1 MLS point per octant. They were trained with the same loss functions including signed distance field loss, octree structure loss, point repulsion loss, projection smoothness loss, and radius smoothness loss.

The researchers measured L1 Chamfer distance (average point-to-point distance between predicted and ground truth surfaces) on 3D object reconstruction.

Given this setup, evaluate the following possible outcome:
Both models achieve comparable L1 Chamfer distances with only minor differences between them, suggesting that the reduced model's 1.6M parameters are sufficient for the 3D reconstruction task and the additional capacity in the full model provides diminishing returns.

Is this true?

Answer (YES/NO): YES